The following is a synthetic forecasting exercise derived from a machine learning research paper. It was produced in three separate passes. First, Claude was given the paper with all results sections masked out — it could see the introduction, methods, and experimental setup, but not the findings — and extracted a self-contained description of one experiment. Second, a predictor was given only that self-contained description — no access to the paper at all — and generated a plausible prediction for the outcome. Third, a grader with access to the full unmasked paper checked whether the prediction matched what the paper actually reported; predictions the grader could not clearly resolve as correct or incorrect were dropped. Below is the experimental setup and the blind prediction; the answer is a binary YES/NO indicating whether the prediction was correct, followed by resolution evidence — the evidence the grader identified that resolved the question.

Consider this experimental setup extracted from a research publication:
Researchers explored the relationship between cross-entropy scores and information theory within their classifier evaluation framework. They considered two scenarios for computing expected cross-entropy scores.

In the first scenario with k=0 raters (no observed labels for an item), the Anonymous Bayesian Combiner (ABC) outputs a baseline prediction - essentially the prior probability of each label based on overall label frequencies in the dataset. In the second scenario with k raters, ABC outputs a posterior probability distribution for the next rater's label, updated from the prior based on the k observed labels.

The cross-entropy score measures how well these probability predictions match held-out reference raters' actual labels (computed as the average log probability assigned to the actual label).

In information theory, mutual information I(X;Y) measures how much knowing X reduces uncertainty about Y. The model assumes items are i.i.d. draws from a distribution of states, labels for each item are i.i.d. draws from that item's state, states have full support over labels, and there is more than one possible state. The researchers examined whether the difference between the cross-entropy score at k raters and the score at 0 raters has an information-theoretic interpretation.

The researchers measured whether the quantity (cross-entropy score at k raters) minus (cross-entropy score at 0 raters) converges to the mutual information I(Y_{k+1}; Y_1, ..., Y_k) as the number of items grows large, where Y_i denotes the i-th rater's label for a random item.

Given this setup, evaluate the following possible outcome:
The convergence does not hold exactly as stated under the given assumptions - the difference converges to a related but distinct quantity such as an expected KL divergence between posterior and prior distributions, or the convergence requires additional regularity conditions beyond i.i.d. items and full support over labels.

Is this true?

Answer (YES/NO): NO